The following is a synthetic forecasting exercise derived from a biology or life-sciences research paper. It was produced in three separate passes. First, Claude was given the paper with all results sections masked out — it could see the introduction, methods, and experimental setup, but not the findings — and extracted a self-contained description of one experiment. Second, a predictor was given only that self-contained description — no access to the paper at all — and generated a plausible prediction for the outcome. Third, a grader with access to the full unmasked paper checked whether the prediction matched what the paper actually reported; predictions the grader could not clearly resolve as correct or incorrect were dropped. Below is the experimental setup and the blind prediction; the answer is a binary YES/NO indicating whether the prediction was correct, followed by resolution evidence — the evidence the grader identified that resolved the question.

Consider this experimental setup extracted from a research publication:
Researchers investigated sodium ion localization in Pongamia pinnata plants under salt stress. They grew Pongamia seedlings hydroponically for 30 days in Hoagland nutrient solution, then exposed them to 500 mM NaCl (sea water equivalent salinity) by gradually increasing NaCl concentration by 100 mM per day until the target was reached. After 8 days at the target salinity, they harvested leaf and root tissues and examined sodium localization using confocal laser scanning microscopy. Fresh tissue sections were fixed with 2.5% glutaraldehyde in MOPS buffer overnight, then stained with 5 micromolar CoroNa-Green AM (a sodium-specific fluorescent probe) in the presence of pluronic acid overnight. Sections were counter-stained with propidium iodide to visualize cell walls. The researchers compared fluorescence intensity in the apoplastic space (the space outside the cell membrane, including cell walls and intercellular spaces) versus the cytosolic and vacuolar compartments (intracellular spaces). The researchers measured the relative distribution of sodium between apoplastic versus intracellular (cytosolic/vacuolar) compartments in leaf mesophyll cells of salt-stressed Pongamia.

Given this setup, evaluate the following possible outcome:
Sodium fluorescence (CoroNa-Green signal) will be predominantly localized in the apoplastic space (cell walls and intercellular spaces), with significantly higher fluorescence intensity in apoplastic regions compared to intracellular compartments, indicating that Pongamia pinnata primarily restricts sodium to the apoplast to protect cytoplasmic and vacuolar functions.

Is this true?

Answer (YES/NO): YES